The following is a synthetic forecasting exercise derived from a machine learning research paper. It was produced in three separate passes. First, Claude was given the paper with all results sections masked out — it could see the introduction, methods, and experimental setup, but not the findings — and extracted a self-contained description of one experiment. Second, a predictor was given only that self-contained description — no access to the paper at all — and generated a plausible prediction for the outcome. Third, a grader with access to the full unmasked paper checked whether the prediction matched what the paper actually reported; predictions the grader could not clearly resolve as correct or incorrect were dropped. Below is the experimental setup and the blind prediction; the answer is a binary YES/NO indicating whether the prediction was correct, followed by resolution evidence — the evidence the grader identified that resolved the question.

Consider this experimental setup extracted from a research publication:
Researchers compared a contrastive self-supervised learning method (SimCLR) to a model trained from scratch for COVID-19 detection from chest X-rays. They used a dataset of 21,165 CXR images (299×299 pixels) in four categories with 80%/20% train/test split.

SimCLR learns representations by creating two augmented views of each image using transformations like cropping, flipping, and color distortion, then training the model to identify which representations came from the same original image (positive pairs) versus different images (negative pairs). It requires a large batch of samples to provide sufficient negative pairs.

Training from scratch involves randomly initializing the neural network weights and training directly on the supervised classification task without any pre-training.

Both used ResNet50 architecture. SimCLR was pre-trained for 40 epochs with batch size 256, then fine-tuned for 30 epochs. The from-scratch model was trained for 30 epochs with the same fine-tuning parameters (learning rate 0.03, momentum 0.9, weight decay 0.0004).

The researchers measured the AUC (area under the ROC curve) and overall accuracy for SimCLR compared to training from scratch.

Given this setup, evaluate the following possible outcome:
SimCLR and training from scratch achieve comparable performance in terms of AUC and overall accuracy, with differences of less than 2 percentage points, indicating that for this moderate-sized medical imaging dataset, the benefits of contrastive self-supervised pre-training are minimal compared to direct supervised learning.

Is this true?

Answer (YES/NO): NO